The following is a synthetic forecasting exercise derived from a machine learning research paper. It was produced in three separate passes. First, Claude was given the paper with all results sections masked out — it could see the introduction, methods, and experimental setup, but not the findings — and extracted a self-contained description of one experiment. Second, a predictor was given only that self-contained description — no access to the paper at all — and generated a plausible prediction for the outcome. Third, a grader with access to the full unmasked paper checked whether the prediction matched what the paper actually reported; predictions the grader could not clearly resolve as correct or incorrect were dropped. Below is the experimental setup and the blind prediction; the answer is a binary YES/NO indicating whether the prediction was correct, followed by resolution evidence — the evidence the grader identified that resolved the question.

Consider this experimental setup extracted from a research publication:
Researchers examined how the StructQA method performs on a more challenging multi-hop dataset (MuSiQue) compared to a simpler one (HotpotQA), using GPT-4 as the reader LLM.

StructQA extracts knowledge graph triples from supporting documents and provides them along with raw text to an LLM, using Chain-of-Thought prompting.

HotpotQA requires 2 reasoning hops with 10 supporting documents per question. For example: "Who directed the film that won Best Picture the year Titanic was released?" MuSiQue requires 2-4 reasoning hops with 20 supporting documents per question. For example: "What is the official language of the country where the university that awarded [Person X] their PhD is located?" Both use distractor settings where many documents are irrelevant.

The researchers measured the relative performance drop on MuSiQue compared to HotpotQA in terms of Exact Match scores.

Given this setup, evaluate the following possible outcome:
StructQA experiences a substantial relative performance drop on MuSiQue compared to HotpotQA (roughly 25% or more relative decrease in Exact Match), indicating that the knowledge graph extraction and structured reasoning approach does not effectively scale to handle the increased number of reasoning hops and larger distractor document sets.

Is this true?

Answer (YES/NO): NO